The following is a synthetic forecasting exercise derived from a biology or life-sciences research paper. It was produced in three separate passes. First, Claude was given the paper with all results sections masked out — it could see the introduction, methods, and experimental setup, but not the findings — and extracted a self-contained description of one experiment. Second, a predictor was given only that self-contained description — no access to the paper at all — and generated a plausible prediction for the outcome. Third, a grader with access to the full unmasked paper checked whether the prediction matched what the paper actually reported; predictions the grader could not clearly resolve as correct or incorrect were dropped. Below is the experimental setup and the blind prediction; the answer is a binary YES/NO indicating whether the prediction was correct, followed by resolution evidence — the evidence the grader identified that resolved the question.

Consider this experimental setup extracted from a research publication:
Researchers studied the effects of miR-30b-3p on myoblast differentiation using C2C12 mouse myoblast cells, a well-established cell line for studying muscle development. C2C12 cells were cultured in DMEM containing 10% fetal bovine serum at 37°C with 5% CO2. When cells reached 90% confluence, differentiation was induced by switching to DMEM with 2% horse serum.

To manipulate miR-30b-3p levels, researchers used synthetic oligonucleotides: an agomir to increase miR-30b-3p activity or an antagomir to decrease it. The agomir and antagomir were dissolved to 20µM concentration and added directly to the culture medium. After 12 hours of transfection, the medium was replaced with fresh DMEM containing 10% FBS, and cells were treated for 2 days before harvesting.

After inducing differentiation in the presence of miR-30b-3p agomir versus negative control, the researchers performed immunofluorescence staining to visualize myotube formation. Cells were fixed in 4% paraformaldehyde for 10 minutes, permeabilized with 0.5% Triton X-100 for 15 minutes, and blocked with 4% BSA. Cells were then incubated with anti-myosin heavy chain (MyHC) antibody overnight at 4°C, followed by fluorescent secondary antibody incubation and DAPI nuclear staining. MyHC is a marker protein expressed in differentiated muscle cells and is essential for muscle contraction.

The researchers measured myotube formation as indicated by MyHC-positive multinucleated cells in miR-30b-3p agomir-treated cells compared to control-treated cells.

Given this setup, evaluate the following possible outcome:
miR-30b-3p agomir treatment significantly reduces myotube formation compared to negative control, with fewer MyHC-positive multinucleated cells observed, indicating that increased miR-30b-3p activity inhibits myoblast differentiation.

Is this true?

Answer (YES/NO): YES